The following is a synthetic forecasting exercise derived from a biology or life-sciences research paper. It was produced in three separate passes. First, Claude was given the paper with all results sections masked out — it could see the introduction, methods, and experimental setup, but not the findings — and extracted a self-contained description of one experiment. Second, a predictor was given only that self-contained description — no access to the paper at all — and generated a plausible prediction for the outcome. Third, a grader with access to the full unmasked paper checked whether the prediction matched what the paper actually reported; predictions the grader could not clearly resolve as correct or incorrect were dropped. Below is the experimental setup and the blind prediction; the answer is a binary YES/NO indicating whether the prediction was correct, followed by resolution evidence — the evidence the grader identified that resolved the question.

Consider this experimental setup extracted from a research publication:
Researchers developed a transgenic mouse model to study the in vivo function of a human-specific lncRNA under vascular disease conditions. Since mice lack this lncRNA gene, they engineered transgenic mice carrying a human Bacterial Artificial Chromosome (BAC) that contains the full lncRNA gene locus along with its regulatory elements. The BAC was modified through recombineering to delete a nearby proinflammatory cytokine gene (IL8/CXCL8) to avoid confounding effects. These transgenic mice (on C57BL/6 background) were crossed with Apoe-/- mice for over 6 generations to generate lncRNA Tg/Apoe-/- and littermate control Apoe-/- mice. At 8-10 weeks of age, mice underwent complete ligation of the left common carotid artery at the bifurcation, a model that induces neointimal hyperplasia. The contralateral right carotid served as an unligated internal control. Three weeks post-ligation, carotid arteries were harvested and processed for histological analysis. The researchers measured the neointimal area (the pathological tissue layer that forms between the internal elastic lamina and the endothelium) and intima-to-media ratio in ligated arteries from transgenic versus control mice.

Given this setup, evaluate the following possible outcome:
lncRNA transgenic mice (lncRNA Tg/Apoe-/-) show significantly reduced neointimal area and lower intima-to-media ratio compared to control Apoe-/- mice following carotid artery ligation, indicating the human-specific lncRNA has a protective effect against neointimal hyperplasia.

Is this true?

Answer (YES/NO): NO